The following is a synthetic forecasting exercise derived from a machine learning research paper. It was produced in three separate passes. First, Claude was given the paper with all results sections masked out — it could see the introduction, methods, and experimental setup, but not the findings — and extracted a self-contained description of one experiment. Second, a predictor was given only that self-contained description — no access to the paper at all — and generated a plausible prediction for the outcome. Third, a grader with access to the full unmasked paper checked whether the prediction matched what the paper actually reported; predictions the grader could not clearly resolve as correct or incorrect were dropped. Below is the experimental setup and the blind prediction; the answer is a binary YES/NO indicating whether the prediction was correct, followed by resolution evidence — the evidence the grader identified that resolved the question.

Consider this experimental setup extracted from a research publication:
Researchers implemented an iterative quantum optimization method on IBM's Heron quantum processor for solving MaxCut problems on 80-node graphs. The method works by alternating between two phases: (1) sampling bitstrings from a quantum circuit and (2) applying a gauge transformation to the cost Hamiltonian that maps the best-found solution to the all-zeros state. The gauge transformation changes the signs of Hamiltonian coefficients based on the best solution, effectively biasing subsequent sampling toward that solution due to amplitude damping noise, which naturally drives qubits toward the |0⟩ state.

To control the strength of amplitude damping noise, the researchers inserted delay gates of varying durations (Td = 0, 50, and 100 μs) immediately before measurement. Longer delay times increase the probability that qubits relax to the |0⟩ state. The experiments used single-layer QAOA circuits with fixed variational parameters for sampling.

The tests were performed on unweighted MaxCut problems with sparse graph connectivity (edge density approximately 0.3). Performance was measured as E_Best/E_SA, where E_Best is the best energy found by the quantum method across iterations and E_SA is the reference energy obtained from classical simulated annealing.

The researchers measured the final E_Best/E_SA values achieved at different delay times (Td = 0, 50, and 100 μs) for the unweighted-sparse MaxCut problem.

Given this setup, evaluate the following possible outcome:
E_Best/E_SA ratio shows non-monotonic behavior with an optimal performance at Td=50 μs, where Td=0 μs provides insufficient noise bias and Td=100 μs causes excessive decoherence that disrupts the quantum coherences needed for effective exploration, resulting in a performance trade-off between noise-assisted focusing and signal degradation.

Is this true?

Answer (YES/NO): NO